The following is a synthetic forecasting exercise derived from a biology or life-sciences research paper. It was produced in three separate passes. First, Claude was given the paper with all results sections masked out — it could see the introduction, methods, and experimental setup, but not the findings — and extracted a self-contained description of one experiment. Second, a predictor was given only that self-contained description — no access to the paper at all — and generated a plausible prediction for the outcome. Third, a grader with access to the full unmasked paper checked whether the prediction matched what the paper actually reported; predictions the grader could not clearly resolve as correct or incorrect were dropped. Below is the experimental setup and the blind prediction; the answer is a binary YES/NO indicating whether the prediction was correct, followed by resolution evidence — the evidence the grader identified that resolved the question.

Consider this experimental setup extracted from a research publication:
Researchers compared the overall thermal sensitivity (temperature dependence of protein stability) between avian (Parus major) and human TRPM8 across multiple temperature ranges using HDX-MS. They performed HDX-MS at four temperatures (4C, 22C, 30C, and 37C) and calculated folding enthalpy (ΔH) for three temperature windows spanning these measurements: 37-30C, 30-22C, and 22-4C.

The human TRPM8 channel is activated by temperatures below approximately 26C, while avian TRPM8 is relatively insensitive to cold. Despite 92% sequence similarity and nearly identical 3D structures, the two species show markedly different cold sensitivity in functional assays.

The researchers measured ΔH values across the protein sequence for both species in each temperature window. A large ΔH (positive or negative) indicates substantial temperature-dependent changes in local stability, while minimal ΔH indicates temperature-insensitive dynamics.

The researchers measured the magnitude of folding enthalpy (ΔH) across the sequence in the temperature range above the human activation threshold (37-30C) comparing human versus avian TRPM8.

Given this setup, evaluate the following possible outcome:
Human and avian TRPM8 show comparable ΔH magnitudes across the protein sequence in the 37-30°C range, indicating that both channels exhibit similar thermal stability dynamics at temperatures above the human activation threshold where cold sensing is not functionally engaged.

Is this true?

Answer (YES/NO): NO